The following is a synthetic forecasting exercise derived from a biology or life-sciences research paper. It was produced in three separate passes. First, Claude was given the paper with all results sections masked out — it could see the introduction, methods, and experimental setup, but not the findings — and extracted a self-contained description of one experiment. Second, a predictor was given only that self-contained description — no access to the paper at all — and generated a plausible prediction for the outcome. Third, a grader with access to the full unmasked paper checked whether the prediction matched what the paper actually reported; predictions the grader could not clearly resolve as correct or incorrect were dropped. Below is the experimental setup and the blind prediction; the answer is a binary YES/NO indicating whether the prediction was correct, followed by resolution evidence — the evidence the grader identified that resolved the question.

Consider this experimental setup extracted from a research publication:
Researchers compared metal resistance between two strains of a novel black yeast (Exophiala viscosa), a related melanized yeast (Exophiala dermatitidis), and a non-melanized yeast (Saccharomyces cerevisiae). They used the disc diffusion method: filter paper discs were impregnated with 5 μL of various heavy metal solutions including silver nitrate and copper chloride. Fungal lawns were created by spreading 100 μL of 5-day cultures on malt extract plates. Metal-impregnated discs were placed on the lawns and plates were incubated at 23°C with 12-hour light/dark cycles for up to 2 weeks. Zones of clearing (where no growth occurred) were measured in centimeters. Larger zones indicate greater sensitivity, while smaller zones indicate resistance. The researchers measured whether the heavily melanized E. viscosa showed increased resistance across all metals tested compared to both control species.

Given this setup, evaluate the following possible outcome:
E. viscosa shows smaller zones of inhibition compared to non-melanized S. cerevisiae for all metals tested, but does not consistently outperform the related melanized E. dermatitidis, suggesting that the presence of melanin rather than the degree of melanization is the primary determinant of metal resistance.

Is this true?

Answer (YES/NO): NO